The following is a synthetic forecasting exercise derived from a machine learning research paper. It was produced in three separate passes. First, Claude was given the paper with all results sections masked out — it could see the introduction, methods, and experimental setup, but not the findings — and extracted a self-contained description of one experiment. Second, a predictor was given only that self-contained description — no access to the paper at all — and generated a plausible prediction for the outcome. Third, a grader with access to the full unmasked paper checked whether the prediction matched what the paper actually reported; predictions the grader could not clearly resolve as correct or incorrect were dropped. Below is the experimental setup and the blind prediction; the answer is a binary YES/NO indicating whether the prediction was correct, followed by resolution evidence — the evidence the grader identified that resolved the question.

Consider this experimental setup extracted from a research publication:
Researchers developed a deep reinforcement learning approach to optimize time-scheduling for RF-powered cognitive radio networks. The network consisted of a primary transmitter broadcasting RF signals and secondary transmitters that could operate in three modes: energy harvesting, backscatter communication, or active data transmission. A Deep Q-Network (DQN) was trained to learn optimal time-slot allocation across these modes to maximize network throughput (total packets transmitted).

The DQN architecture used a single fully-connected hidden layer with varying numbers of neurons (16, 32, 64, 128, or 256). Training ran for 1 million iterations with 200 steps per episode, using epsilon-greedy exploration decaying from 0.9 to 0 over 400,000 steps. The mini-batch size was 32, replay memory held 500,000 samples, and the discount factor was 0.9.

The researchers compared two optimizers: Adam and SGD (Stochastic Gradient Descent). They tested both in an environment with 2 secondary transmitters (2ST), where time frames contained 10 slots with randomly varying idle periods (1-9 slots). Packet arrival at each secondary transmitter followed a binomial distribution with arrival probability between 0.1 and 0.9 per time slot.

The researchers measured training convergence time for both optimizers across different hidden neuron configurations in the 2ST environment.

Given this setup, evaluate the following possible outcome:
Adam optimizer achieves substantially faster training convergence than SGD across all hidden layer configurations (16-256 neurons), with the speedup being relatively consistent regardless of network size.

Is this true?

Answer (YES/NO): NO